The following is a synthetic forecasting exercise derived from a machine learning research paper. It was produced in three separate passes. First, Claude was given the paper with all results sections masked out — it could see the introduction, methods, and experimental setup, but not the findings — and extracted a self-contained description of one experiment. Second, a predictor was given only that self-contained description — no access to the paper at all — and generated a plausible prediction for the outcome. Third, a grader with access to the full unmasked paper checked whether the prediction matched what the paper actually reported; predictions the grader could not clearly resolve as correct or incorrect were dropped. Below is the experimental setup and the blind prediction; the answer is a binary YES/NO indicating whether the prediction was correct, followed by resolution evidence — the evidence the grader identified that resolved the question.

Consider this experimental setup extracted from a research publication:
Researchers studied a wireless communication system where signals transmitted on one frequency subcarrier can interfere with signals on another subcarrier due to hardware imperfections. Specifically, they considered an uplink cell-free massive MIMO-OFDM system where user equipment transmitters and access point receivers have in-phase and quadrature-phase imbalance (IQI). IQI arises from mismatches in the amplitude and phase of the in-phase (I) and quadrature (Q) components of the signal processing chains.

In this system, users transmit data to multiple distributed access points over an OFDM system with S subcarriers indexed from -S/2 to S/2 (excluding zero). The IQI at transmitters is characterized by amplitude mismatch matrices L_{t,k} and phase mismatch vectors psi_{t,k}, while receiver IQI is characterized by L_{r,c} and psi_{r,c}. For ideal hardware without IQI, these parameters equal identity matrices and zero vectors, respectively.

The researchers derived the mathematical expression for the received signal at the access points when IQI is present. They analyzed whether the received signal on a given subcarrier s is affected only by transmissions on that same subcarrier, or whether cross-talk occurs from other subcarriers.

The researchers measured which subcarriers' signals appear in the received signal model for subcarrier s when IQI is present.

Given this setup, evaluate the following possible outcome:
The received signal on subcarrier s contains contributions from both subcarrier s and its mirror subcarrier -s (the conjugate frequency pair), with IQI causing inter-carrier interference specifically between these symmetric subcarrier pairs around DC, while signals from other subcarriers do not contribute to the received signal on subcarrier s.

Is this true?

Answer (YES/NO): YES